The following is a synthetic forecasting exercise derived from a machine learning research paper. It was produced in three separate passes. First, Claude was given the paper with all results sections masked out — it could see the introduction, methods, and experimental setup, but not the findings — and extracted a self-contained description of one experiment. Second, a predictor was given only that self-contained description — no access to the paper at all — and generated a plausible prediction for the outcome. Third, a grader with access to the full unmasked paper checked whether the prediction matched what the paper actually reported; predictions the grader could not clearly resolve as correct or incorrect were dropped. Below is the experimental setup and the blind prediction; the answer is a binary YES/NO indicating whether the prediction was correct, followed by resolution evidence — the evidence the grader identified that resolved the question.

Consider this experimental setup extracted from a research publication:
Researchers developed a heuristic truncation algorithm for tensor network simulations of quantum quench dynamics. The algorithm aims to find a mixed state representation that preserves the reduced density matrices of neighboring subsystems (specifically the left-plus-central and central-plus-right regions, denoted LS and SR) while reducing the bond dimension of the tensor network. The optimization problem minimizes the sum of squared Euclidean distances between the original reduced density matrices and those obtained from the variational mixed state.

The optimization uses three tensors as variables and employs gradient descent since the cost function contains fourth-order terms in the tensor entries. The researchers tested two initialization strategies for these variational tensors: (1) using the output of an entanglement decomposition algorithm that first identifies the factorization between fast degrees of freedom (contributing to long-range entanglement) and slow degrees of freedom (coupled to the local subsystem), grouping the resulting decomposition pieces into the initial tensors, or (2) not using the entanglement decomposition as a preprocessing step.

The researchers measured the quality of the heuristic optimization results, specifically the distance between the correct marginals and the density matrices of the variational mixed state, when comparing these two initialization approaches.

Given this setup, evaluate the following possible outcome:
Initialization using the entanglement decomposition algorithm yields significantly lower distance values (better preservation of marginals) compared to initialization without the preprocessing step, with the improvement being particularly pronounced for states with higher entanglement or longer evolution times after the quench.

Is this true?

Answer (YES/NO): NO